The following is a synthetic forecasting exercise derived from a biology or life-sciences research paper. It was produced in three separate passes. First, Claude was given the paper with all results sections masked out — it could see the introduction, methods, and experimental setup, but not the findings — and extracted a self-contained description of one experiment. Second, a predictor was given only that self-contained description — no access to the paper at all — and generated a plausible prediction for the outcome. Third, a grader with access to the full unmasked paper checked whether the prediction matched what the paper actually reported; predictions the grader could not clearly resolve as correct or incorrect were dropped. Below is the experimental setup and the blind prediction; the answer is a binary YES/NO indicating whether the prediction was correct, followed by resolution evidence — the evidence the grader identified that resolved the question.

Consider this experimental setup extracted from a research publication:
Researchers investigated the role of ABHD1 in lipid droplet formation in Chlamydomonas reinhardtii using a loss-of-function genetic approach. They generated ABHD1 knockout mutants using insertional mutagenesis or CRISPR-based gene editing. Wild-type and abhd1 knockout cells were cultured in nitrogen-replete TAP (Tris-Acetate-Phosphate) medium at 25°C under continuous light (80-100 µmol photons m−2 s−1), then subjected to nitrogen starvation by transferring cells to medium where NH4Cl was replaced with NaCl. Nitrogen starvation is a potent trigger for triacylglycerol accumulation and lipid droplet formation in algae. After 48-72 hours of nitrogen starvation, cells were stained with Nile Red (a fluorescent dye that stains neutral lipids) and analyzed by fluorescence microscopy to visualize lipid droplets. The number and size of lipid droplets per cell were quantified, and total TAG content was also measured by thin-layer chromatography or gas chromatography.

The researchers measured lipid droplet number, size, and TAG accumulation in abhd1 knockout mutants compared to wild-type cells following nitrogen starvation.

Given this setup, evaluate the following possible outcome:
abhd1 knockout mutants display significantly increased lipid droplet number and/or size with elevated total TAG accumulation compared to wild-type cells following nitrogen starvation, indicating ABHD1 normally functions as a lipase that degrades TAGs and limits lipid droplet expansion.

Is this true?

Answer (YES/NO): NO